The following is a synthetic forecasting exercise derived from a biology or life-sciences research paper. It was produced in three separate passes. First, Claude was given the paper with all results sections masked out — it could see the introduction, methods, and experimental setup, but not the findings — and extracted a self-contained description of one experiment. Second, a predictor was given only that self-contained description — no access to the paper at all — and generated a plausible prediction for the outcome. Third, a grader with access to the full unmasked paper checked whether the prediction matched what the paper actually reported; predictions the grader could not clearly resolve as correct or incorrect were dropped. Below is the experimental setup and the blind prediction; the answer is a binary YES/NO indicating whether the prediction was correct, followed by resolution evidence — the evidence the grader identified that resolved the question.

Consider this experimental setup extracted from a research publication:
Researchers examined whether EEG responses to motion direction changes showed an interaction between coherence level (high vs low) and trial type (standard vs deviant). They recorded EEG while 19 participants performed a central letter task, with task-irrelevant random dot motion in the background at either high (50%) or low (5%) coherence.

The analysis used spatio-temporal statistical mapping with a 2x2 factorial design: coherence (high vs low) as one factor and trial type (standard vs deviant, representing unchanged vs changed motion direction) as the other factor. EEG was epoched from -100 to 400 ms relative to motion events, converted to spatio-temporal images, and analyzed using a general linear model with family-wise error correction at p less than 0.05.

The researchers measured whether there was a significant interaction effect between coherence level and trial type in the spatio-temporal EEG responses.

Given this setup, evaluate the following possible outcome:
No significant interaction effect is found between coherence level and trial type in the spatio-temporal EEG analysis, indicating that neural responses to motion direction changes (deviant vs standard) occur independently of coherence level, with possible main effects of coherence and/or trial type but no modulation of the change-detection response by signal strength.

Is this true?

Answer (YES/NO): NO